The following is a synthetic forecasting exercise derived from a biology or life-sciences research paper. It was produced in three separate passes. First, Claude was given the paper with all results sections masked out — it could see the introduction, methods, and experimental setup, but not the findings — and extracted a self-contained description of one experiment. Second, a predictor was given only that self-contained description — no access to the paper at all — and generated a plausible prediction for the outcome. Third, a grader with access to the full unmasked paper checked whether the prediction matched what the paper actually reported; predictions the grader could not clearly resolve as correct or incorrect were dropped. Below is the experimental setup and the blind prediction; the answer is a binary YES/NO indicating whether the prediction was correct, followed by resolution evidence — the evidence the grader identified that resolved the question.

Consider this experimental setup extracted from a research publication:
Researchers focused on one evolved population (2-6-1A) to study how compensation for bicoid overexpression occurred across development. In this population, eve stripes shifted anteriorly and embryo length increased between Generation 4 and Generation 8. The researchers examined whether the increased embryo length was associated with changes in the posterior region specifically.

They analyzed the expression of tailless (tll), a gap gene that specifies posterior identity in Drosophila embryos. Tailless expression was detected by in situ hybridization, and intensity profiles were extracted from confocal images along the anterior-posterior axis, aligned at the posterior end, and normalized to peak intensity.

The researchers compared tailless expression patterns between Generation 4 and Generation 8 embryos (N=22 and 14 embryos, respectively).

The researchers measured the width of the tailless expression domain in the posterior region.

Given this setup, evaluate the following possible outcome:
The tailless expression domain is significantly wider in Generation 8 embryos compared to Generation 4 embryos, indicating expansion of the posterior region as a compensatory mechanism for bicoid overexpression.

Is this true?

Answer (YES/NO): YES